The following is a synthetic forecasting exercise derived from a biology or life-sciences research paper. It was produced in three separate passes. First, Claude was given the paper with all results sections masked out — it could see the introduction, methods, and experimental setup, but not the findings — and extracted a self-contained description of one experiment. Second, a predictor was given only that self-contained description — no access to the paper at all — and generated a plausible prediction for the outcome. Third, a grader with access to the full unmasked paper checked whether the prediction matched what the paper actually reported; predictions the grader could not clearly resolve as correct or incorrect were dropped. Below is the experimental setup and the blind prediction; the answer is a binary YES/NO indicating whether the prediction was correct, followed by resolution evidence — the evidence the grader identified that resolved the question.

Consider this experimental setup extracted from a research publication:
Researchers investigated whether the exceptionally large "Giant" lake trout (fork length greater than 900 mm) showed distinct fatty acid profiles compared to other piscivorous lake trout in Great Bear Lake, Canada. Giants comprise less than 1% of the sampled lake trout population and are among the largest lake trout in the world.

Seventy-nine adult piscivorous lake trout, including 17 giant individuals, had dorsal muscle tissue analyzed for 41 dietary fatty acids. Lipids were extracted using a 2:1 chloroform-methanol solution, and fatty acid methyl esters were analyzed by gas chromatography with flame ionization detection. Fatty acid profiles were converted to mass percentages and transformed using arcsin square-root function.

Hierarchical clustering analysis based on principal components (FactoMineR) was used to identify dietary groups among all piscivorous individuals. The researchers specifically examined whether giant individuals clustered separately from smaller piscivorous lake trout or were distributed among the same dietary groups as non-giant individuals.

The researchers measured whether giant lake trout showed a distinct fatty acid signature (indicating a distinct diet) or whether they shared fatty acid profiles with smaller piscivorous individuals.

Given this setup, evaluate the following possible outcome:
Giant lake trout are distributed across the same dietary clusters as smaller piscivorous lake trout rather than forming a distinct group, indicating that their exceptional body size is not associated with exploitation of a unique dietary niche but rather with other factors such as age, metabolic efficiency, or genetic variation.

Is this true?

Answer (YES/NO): YES